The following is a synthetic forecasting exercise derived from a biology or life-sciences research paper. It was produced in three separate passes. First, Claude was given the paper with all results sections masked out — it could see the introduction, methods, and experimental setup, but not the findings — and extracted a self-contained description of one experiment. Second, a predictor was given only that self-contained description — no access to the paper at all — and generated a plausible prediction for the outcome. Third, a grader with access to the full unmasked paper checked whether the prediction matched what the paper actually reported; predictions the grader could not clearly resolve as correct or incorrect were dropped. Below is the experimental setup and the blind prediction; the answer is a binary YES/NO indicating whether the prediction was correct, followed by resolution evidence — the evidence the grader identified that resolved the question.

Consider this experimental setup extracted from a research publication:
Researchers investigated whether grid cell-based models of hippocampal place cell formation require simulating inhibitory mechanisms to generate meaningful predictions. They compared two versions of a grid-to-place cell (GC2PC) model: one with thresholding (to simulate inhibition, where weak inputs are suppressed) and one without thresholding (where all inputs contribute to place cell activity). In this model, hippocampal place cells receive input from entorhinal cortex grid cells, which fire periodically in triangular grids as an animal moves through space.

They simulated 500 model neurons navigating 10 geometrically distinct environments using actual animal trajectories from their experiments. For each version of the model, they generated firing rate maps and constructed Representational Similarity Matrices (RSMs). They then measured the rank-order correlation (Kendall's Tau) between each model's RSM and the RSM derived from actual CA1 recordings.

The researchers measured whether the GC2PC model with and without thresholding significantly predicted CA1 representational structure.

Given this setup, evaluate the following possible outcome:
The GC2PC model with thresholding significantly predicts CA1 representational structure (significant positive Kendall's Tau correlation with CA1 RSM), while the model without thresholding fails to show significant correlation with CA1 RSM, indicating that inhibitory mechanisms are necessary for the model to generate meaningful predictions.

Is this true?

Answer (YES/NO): YES